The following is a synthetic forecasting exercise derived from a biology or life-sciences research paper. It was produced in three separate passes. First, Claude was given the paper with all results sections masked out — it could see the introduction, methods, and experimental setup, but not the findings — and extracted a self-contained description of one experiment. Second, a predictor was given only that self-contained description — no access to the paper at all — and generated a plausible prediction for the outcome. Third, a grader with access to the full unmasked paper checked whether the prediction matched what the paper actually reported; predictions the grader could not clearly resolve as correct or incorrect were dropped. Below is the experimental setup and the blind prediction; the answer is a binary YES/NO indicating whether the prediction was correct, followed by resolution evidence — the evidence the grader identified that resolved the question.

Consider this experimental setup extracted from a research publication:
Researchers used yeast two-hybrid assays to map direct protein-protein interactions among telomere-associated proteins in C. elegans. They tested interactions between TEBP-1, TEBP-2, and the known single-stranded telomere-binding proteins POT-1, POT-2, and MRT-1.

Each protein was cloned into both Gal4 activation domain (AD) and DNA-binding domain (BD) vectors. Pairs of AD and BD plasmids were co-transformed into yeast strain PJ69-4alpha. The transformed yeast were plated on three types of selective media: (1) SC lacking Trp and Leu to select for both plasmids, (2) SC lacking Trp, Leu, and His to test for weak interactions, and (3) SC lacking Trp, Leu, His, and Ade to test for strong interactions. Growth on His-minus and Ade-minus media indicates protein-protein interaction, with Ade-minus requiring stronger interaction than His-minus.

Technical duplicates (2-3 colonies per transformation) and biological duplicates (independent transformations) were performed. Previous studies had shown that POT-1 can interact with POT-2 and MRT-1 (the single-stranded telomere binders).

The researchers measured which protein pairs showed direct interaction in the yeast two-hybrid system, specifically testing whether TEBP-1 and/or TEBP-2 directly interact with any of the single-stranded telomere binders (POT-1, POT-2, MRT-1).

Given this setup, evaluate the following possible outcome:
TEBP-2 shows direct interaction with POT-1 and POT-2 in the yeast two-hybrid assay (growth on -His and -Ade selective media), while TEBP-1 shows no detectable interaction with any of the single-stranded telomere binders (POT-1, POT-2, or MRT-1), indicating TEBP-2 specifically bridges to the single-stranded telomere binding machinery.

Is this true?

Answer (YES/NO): NO